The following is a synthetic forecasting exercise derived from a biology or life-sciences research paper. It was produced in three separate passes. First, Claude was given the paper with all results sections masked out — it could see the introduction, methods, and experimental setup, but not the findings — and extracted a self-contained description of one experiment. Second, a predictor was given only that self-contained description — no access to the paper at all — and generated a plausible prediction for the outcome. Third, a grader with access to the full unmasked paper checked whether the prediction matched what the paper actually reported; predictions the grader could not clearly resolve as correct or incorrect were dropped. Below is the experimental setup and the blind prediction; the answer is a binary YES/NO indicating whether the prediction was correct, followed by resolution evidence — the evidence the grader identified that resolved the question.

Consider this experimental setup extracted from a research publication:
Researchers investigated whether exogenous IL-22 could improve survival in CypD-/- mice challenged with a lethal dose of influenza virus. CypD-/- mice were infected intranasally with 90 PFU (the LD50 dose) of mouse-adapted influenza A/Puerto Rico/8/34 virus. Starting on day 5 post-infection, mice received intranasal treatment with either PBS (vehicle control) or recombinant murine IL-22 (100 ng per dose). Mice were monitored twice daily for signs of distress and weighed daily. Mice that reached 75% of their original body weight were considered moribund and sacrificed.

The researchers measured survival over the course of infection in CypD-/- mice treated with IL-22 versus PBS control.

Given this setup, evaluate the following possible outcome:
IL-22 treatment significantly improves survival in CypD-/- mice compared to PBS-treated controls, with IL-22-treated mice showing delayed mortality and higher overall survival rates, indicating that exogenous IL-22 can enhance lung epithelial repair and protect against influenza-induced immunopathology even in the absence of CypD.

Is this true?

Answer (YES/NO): YES